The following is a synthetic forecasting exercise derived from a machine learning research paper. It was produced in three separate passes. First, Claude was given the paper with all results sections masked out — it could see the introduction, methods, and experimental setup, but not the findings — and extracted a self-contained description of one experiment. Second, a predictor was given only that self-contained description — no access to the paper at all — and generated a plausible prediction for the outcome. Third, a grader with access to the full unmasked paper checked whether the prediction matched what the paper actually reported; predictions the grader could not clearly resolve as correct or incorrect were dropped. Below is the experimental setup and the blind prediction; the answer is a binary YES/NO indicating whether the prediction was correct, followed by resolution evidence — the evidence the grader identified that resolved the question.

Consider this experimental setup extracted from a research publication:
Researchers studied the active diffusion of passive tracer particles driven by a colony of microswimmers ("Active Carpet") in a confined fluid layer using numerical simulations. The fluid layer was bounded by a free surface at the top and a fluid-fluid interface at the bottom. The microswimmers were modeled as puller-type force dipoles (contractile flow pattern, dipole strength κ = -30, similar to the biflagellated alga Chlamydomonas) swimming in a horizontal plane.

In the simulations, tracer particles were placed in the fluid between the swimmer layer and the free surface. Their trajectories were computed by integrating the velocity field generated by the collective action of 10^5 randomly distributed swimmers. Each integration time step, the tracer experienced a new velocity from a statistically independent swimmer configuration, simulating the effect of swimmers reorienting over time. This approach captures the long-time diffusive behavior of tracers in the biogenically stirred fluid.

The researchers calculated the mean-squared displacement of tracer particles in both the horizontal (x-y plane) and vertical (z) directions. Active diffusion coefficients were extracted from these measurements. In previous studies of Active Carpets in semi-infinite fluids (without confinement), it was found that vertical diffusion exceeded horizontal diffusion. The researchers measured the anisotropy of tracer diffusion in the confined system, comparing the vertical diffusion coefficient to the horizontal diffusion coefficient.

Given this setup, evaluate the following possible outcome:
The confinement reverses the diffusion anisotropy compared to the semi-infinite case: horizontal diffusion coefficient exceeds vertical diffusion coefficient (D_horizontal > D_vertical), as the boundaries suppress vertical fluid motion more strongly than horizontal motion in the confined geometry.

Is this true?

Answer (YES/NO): NO